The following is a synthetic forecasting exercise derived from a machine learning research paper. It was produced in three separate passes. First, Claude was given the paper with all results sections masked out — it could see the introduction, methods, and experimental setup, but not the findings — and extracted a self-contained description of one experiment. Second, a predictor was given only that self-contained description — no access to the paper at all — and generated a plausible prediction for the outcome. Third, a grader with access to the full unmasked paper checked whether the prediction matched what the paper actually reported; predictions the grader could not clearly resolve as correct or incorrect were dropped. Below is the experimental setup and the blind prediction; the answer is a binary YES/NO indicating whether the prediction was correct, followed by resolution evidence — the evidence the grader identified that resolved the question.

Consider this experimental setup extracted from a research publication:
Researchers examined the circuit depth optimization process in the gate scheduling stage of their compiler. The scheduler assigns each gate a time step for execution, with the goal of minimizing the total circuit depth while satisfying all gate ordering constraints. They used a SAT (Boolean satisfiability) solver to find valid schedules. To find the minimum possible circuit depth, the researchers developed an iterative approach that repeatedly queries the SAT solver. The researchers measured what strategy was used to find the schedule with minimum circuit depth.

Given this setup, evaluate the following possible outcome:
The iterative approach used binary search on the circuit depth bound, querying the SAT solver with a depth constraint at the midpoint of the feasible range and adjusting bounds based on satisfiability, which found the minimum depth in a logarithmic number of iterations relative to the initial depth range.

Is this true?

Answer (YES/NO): NO